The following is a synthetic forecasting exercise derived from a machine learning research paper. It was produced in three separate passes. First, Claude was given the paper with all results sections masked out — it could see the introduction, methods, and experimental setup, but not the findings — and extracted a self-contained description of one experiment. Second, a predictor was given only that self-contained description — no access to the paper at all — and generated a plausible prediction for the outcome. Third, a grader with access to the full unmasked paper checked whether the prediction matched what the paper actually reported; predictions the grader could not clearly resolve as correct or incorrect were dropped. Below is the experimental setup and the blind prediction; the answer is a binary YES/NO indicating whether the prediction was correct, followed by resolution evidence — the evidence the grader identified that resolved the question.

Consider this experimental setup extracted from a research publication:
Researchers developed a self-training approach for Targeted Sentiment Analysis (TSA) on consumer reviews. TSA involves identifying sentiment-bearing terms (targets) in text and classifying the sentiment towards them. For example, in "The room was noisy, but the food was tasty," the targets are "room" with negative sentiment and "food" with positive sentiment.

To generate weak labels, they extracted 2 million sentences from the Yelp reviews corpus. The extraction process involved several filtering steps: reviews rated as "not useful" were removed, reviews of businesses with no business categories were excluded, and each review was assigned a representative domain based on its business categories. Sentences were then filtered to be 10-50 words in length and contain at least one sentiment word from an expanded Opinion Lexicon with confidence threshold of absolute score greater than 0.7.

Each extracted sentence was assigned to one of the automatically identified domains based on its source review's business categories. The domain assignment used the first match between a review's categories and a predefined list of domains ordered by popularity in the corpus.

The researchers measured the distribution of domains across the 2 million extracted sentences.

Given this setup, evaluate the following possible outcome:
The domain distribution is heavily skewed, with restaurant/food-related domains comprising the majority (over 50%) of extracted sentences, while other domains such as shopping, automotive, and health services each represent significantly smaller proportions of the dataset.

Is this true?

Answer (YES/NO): YES